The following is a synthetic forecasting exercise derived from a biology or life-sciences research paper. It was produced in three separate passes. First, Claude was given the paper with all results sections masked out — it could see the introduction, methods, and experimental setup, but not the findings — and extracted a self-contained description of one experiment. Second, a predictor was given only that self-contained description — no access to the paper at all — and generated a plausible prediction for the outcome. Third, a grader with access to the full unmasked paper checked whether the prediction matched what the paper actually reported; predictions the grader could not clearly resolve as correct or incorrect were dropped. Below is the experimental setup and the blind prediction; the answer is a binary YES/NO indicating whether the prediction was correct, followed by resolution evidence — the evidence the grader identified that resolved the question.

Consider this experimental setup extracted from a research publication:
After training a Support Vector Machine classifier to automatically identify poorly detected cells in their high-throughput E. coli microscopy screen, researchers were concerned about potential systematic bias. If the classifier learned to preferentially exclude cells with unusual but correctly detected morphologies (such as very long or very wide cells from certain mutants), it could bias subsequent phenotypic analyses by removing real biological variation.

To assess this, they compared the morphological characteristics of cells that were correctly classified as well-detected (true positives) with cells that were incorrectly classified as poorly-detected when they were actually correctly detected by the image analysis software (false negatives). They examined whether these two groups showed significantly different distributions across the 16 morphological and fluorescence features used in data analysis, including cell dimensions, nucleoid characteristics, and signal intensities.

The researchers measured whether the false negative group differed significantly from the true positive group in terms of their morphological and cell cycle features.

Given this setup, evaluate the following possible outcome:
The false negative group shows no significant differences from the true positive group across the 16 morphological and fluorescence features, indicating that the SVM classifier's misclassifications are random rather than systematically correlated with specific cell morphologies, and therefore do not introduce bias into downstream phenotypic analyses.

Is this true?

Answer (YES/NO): YES